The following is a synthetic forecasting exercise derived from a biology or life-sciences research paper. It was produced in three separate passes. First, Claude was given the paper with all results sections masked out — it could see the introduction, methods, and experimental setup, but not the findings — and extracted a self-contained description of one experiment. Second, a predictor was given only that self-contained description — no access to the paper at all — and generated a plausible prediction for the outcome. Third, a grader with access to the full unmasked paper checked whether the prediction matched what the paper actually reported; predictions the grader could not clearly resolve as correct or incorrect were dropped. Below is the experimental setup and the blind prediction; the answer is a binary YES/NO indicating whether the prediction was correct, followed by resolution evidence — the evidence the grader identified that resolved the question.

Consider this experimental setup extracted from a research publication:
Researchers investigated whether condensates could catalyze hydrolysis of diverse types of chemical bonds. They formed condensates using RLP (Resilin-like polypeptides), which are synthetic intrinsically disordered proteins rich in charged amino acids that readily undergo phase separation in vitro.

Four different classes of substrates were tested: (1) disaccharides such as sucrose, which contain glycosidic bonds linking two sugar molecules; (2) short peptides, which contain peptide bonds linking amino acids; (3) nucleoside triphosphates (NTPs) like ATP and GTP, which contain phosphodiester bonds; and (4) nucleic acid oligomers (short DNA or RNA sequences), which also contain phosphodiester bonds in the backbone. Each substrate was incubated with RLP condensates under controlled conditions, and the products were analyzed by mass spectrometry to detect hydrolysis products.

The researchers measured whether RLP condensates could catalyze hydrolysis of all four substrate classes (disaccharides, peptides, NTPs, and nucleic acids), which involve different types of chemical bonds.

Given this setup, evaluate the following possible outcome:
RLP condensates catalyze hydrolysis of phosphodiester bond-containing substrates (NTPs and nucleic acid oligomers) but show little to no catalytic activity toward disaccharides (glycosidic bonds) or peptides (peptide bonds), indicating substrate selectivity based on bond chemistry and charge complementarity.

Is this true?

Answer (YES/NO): NO